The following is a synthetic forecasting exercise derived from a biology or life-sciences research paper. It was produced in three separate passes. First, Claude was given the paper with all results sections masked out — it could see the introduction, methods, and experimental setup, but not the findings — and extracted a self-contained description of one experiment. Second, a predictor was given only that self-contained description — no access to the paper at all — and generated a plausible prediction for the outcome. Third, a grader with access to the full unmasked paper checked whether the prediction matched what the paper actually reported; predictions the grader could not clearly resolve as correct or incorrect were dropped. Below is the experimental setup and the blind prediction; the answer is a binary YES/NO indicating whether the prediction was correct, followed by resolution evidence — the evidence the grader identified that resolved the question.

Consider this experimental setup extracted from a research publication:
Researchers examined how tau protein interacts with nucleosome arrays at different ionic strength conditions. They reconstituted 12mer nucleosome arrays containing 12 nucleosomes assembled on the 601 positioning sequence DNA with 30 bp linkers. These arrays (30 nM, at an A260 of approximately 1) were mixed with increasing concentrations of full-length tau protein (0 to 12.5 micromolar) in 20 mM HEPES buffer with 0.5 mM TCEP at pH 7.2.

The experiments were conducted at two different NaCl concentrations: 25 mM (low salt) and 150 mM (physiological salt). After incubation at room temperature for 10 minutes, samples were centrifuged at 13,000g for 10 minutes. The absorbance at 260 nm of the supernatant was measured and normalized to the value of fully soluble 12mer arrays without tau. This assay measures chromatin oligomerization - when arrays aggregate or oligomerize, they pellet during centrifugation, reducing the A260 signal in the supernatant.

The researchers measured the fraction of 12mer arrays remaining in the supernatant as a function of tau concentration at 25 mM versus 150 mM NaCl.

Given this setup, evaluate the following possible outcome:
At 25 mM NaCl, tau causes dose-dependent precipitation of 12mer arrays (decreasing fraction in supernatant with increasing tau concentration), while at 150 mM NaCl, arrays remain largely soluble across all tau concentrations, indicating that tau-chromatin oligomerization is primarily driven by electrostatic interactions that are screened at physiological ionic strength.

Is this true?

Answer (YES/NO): NO